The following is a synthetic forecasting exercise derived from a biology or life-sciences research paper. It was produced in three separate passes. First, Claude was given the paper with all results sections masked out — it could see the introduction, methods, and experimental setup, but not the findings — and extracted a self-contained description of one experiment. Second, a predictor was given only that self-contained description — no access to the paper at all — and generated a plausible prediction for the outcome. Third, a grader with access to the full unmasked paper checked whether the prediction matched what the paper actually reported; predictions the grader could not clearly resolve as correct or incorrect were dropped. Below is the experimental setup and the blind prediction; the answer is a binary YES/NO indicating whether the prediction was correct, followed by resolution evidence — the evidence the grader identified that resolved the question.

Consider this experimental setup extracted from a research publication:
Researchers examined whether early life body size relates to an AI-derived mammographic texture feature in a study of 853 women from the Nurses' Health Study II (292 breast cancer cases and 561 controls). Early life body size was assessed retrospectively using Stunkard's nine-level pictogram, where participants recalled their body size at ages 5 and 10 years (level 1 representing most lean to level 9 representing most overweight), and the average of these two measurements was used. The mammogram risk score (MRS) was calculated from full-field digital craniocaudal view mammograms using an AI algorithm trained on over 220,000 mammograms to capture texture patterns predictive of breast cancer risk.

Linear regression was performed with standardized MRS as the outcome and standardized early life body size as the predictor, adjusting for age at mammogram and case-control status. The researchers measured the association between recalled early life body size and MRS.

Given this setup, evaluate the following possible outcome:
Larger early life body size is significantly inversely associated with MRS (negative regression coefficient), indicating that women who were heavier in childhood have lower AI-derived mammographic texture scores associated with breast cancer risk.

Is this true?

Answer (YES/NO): YES